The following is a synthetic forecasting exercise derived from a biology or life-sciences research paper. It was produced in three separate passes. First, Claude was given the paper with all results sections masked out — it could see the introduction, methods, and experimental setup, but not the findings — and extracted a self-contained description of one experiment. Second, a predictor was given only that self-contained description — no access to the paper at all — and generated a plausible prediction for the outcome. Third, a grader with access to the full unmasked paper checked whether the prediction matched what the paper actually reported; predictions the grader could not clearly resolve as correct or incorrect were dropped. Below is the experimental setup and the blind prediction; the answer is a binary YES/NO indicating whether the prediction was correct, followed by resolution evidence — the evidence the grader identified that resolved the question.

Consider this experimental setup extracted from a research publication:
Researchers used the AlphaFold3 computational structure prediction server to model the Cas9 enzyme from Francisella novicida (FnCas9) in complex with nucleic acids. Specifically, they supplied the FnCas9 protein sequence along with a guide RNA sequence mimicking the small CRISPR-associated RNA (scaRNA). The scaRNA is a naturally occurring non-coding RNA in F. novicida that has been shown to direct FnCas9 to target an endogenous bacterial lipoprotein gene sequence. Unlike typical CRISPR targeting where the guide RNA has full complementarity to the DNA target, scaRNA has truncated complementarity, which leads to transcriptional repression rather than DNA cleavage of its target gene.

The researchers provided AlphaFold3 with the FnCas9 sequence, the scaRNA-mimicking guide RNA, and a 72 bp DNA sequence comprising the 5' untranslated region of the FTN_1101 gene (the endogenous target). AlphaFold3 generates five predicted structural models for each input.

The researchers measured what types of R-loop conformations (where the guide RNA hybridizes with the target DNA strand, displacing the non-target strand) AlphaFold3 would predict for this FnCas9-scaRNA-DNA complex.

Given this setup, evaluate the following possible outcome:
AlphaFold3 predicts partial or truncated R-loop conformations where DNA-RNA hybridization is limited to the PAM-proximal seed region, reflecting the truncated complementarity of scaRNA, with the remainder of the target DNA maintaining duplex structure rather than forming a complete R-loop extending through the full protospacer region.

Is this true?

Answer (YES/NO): NO